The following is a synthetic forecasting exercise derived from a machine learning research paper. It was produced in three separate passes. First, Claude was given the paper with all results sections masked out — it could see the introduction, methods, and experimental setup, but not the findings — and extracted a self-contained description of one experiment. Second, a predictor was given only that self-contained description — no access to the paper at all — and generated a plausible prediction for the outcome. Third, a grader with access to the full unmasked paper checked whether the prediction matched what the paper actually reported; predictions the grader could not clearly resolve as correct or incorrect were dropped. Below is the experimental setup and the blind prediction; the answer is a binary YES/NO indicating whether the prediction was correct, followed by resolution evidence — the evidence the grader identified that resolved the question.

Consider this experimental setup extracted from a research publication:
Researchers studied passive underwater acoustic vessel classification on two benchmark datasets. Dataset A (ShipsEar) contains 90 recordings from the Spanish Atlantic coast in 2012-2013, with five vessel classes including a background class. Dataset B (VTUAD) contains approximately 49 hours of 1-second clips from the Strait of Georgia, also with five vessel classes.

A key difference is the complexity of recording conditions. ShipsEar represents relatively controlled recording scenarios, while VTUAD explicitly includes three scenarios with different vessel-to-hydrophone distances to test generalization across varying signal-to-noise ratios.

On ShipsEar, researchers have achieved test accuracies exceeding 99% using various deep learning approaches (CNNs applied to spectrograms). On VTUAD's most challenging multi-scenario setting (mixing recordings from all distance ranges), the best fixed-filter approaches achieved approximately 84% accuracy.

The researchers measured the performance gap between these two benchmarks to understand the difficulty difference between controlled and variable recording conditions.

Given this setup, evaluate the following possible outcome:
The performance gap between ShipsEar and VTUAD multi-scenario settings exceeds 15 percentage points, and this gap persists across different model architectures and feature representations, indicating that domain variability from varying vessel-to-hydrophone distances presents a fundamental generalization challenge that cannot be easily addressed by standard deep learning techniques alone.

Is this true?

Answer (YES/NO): NO